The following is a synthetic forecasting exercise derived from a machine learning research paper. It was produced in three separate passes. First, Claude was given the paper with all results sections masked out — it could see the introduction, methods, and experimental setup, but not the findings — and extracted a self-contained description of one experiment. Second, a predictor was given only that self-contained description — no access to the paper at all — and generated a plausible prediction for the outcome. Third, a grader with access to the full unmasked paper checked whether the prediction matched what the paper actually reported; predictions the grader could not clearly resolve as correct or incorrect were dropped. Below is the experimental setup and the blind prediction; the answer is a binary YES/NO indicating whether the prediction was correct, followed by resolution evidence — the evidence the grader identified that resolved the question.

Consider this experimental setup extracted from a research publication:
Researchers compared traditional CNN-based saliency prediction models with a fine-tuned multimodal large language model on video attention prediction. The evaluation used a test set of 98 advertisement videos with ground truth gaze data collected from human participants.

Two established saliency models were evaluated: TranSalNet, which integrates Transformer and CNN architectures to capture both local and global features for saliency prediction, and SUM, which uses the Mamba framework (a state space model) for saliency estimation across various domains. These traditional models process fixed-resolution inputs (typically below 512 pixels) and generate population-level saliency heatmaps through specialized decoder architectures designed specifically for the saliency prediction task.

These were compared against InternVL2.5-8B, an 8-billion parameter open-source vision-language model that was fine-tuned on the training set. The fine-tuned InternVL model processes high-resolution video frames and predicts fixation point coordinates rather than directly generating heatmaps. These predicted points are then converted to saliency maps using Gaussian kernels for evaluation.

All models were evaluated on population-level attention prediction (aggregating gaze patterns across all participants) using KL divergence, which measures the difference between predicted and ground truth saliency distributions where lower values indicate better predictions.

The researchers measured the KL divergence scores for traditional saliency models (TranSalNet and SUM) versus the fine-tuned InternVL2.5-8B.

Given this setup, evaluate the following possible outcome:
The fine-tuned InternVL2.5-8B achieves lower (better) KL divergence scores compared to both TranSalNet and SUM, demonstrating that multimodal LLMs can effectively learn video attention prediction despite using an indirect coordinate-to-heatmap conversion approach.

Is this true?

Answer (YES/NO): NO